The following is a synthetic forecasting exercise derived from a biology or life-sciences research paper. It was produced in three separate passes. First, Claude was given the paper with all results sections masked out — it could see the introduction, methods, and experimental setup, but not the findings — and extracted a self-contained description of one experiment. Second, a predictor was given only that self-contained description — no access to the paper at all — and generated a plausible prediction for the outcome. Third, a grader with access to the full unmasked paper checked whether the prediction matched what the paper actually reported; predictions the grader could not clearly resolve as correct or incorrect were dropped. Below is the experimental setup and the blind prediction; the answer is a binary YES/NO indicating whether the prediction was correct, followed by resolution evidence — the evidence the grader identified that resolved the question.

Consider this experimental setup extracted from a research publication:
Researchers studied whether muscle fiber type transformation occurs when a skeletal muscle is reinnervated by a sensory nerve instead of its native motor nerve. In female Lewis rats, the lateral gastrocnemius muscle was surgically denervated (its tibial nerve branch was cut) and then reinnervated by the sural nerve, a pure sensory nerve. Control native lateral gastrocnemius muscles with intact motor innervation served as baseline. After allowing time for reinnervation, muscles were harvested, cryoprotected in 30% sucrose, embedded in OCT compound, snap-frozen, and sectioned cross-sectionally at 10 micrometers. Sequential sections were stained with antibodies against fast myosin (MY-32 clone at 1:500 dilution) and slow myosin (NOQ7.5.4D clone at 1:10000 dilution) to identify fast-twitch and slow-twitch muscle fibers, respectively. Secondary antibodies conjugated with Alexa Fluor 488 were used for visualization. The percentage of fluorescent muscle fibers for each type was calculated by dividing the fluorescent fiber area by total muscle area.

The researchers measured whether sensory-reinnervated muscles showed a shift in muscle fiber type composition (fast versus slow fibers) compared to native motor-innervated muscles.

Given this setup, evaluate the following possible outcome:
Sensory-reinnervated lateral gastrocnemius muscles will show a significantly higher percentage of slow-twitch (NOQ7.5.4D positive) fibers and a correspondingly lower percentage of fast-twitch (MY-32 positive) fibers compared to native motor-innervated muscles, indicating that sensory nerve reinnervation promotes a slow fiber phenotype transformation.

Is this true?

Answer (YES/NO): NO